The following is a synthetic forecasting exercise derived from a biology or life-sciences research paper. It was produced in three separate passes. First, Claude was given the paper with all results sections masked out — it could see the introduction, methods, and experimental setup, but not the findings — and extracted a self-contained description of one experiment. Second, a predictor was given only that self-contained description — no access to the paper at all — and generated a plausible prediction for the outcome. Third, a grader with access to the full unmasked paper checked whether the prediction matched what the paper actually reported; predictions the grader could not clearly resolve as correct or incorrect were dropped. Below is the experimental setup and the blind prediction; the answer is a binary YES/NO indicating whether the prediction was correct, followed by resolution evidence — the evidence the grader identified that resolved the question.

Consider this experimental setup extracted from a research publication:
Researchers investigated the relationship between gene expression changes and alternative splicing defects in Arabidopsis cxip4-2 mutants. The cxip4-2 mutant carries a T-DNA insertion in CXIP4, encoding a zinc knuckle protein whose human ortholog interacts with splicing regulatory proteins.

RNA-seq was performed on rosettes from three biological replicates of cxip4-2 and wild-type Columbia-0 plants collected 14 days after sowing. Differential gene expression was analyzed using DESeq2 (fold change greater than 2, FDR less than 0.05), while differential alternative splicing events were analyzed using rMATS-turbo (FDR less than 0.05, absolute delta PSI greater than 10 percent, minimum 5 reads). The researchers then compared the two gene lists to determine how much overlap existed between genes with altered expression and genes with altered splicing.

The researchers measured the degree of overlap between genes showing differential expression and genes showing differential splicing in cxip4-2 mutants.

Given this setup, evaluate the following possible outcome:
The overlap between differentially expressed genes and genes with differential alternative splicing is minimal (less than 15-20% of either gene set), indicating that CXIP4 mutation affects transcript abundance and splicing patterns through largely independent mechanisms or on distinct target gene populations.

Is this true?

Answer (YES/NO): YES